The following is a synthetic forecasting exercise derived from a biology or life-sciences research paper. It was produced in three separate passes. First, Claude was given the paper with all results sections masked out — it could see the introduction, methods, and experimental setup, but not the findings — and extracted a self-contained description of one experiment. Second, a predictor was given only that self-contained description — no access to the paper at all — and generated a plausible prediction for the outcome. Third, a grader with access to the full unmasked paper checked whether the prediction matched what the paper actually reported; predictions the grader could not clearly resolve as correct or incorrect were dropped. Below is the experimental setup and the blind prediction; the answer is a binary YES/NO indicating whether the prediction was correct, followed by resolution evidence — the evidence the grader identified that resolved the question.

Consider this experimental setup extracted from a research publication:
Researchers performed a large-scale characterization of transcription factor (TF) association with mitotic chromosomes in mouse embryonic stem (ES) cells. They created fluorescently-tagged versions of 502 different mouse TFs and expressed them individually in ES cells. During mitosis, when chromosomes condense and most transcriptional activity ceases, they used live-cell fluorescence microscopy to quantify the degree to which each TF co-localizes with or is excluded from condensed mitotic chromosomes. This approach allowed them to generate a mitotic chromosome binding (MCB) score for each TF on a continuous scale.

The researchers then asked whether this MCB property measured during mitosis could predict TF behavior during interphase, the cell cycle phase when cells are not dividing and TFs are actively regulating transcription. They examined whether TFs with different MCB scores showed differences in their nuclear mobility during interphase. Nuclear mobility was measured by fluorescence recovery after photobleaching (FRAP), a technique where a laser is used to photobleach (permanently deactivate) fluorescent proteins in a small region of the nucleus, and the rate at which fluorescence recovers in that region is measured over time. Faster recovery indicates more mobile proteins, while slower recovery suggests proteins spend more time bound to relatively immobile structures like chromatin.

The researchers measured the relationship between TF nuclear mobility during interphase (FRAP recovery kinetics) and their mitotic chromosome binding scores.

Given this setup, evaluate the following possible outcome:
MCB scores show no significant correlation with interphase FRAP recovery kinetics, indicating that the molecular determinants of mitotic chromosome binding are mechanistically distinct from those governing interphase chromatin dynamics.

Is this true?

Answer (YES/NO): NO